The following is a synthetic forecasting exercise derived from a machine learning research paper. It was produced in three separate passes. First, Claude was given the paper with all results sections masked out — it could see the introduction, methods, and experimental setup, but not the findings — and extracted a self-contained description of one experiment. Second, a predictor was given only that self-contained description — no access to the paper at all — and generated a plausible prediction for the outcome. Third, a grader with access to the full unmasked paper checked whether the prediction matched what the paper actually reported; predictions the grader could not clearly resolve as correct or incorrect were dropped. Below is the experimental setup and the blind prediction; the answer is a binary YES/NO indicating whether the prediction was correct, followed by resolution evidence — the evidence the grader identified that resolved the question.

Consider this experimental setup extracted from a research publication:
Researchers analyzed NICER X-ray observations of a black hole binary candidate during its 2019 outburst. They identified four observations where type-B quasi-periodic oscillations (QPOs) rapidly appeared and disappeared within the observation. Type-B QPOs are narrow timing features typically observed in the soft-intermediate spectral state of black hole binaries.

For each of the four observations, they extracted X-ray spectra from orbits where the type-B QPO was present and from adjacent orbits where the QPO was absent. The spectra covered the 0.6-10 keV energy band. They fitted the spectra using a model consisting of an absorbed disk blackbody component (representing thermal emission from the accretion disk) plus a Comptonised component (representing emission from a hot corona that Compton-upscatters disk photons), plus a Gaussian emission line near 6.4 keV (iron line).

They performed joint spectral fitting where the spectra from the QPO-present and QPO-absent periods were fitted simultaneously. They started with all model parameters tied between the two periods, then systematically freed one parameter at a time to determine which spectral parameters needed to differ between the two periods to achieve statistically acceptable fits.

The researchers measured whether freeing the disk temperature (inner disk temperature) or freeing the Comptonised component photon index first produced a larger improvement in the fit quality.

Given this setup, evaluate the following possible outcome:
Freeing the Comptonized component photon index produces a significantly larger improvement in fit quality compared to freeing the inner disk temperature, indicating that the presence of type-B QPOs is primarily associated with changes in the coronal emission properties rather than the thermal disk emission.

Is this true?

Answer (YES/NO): YES